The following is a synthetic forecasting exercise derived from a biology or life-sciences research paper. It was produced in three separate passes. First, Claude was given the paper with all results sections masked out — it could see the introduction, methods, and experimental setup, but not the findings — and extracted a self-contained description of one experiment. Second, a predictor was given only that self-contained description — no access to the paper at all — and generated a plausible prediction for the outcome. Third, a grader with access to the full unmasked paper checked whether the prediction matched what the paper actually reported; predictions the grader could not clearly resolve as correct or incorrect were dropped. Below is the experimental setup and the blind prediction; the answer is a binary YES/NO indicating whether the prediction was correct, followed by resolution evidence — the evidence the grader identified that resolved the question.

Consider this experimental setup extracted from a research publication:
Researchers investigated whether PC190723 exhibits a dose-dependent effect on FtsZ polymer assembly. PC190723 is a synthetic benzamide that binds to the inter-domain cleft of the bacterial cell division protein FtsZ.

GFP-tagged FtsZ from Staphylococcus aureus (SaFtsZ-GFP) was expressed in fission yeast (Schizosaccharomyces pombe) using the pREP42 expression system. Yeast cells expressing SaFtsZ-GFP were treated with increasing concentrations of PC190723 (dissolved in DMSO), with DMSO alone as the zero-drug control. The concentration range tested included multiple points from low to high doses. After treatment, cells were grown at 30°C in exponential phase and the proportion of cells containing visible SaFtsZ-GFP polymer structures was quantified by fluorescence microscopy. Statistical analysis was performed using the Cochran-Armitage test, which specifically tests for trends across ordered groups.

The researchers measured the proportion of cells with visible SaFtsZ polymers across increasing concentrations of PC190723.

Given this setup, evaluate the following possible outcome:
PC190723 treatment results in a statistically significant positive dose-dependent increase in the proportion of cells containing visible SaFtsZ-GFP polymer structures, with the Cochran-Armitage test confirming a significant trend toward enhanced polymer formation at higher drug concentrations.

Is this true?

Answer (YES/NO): YES